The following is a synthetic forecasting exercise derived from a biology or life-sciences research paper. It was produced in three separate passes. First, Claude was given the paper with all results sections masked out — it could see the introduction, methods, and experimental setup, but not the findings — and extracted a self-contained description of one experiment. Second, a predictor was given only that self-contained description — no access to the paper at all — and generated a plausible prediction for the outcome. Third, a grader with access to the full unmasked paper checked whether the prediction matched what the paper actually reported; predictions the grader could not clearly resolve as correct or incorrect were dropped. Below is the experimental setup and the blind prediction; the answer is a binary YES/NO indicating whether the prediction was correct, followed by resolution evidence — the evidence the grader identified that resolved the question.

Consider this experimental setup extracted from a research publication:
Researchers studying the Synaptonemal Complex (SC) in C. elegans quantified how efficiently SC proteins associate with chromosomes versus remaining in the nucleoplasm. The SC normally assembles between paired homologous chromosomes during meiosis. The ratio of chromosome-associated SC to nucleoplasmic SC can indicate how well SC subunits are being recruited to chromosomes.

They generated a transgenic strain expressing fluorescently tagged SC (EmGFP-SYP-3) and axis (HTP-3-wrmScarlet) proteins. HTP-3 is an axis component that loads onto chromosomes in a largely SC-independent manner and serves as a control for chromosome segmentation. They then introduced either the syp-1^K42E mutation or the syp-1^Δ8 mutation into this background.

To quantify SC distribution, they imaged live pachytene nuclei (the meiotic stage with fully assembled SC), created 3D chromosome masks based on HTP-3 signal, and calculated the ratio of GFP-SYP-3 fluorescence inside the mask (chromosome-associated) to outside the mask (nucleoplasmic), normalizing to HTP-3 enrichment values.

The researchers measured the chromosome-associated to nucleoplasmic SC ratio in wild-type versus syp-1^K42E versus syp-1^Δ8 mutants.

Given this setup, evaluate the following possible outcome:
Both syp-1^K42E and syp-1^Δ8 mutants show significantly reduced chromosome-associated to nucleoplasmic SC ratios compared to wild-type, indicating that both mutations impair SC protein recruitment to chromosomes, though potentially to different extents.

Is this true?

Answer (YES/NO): NO